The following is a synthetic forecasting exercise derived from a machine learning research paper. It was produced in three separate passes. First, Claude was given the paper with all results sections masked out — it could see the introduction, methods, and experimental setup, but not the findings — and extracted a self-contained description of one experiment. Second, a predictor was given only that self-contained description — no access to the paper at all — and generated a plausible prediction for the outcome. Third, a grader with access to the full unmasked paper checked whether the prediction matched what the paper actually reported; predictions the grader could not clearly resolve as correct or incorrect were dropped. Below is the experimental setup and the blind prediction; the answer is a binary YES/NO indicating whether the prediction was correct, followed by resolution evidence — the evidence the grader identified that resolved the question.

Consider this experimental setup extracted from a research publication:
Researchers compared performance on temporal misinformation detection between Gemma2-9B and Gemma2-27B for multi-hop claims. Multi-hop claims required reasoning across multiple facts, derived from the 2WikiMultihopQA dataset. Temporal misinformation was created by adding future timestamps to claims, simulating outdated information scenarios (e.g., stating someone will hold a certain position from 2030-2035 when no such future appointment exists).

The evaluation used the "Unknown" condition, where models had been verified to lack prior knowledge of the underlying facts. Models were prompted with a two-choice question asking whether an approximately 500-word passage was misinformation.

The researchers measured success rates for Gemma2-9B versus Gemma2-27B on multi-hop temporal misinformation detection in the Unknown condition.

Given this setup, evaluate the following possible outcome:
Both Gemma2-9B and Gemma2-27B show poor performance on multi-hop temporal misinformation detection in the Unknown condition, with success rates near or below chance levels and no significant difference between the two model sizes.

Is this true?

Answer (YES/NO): NO